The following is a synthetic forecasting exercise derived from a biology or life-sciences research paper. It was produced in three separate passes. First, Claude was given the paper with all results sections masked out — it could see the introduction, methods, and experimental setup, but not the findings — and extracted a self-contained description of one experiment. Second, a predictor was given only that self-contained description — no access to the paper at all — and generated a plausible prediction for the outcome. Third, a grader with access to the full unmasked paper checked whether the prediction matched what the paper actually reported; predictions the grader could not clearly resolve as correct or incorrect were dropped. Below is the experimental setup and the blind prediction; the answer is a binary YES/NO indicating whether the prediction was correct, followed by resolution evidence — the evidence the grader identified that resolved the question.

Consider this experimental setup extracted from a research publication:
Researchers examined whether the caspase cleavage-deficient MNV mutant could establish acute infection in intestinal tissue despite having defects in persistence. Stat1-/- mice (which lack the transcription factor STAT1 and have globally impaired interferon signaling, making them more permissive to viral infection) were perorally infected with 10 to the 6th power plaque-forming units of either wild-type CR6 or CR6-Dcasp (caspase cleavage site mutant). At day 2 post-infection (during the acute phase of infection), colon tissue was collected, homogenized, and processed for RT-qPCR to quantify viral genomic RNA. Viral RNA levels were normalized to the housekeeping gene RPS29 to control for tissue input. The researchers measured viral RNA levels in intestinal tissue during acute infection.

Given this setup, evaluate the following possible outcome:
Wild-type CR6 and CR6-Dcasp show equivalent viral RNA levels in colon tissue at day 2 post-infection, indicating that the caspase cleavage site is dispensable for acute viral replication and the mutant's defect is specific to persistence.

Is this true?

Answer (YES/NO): NO